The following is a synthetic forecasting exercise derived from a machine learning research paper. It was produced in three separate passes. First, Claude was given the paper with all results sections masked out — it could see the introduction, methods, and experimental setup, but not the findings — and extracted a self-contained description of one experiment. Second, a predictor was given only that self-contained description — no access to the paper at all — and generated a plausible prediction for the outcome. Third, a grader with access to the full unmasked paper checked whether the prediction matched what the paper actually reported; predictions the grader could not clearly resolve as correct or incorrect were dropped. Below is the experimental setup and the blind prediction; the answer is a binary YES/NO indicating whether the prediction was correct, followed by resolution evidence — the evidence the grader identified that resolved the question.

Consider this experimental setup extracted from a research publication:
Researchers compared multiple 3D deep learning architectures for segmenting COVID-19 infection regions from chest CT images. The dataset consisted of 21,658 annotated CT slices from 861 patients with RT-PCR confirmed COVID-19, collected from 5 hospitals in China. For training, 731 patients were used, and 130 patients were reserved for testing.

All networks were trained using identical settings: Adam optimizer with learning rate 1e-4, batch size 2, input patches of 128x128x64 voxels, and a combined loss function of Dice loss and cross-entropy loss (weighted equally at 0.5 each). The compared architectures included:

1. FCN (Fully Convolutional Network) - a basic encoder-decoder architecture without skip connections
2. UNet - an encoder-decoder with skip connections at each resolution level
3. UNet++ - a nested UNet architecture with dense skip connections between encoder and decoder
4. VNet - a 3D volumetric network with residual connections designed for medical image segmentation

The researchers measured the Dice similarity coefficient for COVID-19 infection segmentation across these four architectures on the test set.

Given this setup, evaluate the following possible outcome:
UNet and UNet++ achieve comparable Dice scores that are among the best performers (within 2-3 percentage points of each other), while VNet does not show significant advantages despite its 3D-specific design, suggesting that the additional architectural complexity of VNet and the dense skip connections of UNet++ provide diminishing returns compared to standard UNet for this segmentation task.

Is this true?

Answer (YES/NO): YES